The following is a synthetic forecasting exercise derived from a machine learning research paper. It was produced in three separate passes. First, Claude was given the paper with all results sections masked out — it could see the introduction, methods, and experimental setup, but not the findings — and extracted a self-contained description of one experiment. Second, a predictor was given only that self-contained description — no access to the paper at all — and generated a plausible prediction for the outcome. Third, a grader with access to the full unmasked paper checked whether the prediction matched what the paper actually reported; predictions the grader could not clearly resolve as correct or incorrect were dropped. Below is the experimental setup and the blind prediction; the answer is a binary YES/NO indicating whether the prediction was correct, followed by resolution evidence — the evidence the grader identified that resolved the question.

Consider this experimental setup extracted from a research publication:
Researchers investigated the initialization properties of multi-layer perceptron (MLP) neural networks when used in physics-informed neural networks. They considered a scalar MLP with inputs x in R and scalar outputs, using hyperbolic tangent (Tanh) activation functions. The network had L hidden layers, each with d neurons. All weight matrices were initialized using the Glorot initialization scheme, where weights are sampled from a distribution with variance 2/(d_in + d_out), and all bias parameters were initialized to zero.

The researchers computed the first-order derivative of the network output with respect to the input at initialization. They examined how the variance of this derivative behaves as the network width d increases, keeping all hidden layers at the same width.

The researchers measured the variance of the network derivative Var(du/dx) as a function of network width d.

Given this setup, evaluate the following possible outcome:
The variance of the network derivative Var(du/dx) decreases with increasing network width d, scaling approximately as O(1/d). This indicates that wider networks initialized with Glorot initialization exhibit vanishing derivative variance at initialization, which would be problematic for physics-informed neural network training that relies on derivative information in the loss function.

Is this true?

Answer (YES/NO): YES